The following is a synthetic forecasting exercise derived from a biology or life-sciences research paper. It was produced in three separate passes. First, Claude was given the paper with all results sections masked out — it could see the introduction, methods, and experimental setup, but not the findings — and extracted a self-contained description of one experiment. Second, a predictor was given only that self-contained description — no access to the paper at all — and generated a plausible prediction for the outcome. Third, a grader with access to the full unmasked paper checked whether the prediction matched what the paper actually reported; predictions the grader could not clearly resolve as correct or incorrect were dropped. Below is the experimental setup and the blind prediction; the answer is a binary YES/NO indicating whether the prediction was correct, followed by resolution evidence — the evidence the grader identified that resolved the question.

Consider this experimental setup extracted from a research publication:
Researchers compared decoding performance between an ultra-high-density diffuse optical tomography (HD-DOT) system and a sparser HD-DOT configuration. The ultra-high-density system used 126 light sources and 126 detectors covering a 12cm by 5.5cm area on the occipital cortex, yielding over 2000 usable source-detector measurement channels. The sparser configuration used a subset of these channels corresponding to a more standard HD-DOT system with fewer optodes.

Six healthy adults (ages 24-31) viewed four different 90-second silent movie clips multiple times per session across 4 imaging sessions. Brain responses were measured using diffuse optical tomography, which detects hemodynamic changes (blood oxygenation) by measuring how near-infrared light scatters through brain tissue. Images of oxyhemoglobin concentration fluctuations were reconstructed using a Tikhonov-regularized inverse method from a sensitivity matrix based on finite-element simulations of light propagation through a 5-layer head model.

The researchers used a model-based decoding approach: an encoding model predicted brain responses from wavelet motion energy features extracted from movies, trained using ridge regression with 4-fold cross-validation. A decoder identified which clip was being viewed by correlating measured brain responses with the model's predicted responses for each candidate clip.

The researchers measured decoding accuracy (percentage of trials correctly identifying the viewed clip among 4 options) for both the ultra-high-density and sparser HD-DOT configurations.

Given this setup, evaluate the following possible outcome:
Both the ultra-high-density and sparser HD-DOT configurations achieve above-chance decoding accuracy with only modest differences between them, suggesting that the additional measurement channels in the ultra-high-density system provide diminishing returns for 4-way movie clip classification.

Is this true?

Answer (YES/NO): NO